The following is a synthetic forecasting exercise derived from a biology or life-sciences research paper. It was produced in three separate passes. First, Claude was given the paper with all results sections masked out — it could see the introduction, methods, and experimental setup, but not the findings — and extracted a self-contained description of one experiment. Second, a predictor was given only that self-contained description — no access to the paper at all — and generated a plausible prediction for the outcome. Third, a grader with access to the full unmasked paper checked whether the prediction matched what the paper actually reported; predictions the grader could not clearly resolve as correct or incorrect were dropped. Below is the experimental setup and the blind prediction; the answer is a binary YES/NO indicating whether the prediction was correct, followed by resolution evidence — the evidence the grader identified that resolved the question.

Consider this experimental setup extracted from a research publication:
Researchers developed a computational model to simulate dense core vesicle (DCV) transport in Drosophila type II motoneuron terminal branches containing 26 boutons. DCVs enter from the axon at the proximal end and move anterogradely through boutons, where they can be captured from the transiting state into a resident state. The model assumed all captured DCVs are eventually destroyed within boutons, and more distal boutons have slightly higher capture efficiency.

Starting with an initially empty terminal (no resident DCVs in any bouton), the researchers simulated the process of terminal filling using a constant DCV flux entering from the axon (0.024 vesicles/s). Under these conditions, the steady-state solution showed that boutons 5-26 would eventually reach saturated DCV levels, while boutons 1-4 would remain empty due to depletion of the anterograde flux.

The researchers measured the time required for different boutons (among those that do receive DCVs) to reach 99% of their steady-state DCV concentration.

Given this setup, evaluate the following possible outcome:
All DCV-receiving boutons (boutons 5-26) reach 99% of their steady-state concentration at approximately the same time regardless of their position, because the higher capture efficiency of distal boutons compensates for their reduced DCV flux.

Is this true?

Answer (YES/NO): NO